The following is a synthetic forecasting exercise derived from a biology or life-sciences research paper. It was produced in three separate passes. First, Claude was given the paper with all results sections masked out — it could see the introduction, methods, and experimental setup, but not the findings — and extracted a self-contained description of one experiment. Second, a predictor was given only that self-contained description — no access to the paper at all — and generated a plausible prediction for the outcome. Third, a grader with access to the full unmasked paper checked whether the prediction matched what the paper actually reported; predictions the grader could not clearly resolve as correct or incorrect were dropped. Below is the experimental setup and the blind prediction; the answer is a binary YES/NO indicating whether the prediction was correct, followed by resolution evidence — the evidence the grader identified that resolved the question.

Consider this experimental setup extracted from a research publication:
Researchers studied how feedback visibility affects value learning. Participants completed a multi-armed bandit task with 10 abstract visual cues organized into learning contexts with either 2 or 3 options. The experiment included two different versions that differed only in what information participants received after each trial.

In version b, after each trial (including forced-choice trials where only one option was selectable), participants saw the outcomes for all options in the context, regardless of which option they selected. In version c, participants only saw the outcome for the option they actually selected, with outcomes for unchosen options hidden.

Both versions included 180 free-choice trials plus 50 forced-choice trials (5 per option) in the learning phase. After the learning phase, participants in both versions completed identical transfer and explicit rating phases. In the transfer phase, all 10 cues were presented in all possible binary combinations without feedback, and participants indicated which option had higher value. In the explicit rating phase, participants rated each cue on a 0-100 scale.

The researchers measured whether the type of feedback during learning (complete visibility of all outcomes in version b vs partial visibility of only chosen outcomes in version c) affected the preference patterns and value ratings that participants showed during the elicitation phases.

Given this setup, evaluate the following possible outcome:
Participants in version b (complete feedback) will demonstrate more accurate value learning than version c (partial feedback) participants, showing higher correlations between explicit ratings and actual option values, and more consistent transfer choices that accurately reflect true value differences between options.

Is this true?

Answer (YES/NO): NO